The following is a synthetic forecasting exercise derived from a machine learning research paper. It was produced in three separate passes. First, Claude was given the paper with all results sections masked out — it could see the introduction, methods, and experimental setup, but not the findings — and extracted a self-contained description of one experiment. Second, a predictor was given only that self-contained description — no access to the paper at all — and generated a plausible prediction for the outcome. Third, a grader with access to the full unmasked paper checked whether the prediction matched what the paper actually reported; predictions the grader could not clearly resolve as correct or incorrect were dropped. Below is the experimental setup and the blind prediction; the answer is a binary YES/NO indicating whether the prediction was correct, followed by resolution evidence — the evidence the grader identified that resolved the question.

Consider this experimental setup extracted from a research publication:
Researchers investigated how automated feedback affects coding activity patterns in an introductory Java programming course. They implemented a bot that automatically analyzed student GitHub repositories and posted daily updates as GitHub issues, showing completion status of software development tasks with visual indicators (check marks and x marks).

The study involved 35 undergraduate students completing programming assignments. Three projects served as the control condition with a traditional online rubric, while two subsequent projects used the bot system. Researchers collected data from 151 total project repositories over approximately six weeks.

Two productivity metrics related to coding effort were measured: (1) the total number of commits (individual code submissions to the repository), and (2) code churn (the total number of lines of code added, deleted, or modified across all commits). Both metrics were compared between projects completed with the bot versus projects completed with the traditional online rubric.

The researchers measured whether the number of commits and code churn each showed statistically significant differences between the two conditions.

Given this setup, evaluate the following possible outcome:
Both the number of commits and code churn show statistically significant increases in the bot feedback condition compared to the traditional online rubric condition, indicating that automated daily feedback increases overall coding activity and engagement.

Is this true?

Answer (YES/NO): NO